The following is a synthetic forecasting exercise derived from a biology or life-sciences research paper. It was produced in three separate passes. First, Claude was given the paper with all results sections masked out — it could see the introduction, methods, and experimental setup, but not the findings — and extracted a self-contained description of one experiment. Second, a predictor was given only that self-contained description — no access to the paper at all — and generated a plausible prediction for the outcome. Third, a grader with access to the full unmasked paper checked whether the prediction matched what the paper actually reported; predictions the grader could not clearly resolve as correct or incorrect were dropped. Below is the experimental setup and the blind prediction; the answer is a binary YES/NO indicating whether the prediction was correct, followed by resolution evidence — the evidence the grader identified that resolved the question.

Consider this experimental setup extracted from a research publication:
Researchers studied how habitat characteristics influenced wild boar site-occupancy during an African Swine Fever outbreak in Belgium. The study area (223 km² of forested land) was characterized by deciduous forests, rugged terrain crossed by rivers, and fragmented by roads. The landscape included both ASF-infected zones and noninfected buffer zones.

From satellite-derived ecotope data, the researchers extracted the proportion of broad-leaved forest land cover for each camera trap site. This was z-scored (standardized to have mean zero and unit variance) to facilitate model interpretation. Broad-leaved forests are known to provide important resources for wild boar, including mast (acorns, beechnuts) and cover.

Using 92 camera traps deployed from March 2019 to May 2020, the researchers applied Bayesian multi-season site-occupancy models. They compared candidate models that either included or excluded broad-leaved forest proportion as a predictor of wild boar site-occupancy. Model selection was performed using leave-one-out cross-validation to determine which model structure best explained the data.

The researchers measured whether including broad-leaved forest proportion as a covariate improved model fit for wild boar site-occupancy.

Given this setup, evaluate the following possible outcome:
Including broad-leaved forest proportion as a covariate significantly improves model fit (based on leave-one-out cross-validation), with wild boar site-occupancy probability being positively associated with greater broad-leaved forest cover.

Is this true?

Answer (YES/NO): NO